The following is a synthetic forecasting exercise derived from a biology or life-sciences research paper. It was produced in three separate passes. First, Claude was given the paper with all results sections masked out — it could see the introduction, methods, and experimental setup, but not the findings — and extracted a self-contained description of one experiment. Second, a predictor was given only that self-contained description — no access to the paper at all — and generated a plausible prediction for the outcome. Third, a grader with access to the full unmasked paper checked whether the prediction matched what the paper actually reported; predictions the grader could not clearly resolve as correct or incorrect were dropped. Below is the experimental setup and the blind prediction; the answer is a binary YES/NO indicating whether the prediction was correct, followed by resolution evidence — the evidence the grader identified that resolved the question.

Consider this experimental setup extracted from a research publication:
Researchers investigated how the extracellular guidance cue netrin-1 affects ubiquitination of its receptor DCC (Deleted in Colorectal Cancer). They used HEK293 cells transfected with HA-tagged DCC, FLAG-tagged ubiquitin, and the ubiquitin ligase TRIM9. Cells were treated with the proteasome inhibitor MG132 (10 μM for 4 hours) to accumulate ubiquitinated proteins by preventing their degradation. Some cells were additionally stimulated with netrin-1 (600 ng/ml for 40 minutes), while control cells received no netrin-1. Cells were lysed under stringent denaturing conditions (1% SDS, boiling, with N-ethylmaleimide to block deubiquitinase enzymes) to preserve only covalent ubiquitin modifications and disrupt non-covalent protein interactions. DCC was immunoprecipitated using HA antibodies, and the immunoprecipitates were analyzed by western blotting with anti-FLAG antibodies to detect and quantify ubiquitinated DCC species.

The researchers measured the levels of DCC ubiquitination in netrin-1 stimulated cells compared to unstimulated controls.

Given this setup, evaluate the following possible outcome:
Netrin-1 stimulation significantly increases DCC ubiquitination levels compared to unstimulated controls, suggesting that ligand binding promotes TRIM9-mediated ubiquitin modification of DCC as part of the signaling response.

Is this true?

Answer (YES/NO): NO